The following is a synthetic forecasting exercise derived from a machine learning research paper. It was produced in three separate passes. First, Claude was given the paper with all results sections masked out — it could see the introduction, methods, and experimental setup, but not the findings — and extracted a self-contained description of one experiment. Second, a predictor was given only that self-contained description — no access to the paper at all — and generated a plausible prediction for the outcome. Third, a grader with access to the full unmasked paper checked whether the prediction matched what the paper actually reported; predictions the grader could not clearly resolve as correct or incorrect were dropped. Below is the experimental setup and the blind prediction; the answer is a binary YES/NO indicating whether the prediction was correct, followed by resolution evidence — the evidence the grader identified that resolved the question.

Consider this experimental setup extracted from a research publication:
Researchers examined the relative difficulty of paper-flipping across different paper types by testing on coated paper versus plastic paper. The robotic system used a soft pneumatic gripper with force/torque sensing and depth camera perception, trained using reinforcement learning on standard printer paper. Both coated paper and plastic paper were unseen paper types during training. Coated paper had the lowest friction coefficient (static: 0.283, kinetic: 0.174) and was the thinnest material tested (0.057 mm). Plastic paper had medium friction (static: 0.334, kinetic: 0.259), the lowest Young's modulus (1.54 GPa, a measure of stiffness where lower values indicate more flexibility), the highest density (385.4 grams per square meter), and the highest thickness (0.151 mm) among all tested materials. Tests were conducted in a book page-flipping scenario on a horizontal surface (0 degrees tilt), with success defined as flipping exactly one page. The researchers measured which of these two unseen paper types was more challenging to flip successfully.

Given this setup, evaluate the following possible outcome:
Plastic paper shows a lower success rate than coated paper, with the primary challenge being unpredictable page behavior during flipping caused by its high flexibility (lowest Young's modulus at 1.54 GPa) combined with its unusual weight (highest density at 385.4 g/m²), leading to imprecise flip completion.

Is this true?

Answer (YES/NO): NO